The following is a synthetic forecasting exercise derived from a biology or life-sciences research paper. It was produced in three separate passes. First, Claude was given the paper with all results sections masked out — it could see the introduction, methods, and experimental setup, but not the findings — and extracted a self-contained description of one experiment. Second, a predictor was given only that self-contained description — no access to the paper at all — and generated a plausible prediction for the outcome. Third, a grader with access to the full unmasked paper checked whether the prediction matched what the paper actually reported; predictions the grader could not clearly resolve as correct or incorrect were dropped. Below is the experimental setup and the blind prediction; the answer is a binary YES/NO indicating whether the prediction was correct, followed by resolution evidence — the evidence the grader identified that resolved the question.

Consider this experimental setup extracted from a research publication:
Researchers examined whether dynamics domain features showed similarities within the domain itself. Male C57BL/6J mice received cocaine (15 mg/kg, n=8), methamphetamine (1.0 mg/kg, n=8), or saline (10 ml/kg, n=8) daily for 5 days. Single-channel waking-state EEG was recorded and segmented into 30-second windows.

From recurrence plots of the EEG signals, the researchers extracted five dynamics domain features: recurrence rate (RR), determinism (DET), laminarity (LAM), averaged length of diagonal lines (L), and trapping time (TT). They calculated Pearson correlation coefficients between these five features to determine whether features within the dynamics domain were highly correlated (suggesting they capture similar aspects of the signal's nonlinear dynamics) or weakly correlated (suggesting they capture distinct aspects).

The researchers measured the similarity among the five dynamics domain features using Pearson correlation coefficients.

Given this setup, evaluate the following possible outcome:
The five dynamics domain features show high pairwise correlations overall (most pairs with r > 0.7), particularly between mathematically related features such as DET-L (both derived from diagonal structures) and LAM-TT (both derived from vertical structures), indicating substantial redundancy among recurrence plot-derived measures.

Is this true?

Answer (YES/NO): NO